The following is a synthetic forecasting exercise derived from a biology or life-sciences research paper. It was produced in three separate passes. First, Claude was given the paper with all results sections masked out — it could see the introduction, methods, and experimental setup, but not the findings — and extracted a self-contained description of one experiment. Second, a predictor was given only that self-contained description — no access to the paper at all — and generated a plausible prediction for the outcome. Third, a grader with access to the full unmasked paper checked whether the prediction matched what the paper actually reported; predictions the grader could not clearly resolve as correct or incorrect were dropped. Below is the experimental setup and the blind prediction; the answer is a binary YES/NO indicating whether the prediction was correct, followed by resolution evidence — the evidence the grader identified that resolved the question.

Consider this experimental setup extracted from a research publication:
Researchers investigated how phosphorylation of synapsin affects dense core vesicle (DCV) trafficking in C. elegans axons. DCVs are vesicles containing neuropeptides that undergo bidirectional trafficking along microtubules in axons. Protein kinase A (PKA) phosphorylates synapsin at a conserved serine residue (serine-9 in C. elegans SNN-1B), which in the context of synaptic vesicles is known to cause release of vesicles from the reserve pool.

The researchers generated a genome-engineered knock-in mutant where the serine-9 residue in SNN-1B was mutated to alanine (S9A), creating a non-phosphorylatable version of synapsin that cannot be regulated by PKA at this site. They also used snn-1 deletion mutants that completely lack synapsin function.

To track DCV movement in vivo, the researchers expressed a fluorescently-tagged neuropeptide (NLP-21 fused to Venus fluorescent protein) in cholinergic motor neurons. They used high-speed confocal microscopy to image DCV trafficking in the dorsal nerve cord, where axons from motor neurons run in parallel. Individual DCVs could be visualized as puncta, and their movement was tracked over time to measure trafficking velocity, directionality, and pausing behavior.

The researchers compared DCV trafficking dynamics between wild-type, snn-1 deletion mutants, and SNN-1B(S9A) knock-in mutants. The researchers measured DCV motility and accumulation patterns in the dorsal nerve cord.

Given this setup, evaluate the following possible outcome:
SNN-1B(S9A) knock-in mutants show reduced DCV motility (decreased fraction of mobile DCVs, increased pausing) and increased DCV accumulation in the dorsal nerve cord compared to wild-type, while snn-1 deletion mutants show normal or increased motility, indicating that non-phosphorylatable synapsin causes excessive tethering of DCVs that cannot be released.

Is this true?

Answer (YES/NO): NO